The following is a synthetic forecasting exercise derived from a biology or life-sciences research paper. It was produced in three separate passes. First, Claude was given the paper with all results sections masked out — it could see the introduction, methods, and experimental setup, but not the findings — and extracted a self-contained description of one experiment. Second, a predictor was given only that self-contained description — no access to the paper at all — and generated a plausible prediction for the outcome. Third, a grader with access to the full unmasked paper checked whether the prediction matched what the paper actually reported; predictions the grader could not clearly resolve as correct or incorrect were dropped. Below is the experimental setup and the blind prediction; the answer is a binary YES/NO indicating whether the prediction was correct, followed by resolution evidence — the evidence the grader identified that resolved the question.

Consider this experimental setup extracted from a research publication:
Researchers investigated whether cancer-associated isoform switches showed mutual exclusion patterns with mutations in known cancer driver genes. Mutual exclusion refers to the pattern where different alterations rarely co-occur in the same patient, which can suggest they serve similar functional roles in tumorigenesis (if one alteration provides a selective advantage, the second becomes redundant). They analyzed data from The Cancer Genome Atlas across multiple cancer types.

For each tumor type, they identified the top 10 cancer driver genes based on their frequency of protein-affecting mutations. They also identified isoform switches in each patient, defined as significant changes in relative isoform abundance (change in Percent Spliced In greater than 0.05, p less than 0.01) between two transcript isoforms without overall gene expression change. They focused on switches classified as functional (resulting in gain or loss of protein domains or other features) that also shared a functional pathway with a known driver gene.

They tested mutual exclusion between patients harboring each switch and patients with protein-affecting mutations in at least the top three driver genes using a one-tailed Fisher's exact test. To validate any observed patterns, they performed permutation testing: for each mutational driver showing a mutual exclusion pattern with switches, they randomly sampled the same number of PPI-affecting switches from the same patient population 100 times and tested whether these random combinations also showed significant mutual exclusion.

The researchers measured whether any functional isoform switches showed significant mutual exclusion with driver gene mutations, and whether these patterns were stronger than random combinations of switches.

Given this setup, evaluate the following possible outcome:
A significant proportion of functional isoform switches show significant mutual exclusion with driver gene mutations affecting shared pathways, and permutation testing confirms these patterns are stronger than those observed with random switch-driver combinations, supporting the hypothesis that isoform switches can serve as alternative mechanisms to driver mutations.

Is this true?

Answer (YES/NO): YES